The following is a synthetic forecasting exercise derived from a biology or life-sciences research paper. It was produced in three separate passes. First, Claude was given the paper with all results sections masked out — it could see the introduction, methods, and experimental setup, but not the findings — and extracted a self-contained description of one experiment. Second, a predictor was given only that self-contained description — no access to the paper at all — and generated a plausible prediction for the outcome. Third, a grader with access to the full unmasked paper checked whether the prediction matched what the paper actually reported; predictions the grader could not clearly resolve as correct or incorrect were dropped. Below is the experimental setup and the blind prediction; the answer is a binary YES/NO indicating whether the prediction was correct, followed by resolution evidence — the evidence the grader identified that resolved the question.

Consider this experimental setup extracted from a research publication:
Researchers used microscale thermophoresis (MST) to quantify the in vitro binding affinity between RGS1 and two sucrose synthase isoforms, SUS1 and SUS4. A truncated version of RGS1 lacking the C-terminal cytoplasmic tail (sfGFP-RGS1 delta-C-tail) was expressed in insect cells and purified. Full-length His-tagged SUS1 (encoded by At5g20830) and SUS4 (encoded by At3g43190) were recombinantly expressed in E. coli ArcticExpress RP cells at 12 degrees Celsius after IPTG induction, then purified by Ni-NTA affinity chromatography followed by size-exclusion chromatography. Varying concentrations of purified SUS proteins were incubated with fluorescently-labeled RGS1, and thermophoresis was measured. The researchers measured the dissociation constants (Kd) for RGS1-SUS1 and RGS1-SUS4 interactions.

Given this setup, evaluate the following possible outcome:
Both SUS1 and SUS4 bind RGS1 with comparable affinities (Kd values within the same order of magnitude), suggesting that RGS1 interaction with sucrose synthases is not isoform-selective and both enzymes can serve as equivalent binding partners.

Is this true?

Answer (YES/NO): YES